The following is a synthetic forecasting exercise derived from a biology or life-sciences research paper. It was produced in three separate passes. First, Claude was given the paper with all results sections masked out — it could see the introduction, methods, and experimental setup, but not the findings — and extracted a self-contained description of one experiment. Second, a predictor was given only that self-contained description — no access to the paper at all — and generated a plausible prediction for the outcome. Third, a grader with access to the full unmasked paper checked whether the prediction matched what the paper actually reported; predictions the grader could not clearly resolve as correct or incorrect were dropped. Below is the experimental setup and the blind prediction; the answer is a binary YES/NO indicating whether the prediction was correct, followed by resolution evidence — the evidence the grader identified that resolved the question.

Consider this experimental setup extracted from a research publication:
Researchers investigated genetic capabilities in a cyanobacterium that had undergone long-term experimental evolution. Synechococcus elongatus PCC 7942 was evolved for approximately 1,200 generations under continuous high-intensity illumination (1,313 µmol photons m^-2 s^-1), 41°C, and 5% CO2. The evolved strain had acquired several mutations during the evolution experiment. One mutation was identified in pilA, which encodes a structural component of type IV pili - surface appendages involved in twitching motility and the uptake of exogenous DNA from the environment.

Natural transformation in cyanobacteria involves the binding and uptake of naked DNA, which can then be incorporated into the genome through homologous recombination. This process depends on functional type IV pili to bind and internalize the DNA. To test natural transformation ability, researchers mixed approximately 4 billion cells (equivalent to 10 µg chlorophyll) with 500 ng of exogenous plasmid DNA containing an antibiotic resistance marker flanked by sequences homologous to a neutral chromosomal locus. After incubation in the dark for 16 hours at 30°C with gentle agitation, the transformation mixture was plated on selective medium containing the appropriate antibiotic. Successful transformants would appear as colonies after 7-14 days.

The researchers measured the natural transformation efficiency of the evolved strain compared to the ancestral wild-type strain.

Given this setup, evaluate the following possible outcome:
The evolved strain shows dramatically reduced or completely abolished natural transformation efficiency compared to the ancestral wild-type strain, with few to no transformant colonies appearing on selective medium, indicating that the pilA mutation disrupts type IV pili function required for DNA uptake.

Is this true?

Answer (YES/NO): YES